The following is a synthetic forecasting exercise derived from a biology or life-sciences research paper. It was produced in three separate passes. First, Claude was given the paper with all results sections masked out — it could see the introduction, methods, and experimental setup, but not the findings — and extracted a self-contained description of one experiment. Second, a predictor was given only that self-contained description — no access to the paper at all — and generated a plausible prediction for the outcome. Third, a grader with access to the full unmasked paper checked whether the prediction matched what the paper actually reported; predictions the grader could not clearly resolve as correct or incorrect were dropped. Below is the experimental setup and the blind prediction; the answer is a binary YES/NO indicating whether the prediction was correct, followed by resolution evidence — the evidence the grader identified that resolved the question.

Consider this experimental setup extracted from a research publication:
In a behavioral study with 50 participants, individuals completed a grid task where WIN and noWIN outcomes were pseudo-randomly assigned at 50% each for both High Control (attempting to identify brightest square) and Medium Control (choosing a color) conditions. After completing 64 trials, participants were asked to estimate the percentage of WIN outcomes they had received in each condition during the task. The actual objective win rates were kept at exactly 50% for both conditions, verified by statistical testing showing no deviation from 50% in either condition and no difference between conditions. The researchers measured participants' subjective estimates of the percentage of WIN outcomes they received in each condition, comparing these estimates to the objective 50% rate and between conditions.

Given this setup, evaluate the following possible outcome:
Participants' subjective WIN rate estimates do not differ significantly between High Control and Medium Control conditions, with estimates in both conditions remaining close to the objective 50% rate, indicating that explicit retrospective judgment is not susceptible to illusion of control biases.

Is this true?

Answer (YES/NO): NO